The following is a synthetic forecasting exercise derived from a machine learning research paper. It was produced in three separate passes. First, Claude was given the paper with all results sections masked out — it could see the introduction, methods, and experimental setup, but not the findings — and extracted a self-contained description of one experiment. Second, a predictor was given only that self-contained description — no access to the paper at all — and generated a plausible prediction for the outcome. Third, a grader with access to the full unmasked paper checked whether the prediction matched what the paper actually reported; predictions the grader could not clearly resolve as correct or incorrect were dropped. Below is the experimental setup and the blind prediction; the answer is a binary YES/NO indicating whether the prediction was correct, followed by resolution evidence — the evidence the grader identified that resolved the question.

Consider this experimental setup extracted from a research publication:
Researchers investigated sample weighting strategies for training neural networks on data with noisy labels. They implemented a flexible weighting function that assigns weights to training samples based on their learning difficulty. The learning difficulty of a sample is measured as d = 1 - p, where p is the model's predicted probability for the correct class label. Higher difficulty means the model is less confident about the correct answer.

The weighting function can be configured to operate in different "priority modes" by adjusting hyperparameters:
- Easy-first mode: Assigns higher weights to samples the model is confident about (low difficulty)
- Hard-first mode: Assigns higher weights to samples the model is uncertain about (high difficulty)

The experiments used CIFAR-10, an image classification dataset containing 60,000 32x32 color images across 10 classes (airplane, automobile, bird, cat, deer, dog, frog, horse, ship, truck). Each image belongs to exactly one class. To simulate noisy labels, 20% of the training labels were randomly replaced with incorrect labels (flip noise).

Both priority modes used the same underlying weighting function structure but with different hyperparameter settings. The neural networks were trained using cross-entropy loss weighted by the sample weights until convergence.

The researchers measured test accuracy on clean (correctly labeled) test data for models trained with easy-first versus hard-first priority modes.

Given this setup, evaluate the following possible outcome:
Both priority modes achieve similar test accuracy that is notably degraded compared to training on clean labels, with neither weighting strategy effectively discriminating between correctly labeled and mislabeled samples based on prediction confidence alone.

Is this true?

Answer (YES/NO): NO